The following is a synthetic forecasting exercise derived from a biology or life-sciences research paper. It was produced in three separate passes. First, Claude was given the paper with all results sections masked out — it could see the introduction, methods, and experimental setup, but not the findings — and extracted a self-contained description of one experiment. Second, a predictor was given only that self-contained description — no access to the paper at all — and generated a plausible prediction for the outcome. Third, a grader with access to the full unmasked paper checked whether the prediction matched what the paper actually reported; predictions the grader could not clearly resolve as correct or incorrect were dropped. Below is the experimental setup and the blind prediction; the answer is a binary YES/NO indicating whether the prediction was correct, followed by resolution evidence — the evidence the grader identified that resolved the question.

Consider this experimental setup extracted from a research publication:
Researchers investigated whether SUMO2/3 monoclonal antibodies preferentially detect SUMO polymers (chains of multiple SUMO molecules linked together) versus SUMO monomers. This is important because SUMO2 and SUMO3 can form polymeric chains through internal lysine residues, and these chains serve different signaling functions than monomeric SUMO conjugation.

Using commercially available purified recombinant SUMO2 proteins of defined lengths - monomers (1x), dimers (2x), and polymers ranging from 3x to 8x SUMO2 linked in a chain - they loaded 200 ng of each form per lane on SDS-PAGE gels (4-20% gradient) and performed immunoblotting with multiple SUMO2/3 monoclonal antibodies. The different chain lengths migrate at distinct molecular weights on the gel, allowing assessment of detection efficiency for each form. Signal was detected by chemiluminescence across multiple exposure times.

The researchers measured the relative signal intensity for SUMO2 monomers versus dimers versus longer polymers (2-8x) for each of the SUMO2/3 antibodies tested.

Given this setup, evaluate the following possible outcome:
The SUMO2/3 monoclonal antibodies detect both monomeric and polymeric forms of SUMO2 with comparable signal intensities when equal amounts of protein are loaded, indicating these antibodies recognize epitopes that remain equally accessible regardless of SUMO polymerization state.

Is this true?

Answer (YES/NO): NO